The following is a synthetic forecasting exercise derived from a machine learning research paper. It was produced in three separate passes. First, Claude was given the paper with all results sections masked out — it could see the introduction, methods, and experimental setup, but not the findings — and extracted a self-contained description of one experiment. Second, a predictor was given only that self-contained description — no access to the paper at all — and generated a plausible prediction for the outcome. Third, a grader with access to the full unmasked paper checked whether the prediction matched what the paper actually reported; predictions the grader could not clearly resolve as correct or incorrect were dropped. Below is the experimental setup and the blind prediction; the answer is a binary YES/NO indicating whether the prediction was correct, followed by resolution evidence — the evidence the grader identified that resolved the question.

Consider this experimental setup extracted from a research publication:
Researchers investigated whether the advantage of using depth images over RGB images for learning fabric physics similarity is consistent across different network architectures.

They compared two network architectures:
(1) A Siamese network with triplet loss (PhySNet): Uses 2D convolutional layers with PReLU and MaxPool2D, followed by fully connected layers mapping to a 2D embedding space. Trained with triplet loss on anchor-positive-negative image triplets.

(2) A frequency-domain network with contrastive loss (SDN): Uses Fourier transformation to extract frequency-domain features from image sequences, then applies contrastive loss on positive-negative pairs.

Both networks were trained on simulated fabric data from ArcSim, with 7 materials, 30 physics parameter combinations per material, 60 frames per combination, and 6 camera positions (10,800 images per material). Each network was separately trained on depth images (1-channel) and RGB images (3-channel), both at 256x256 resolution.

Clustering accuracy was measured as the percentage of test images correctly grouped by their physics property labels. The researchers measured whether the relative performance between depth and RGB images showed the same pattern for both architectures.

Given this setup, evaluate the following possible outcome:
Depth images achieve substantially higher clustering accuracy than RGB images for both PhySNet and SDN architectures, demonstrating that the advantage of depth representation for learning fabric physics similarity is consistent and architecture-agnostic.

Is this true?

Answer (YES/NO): NO